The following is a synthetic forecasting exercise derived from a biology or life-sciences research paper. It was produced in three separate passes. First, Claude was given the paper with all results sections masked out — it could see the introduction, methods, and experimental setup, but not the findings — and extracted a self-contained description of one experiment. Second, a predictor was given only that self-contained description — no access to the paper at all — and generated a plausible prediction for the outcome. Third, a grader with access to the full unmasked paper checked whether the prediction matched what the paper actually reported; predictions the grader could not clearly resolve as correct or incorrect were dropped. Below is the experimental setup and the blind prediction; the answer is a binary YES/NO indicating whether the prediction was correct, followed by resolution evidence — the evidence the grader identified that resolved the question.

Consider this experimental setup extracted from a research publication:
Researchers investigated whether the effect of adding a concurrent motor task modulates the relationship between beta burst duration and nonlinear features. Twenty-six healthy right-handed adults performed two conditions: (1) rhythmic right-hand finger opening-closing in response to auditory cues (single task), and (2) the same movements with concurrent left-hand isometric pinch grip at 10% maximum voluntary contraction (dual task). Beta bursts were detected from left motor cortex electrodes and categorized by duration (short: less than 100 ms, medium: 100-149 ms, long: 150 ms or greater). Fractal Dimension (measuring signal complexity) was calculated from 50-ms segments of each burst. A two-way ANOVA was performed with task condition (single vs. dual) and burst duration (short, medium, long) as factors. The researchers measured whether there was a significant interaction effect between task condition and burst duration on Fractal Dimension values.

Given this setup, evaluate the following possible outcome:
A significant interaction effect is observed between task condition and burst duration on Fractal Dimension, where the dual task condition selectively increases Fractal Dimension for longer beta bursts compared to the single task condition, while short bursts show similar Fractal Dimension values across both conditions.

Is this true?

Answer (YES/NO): NO